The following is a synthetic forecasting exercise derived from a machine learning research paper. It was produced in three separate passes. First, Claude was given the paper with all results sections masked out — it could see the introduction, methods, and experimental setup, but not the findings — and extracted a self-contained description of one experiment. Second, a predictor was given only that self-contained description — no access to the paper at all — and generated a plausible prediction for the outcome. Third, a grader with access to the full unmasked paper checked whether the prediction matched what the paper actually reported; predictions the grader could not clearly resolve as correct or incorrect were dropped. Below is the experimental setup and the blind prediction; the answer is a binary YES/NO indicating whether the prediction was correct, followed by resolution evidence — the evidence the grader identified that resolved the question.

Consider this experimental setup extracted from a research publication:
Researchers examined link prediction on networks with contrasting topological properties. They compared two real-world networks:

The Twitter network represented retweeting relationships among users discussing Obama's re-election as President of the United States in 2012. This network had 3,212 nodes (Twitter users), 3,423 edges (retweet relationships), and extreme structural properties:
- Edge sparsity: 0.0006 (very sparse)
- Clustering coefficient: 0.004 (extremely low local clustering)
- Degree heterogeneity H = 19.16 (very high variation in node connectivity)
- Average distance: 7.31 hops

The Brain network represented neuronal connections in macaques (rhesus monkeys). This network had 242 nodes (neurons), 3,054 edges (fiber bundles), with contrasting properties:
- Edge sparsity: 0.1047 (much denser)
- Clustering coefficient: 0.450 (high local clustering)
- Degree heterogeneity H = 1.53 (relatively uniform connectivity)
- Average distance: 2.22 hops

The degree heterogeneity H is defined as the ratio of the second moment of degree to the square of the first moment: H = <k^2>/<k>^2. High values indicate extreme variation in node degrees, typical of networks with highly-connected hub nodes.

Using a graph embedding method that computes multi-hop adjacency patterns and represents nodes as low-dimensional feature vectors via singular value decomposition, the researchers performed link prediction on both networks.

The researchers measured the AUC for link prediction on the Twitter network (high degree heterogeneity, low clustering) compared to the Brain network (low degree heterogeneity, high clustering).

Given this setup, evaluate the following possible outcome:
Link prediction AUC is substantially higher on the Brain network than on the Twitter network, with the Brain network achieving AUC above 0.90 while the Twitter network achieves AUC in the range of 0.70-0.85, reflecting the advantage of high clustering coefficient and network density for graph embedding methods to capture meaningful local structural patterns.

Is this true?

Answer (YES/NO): NO